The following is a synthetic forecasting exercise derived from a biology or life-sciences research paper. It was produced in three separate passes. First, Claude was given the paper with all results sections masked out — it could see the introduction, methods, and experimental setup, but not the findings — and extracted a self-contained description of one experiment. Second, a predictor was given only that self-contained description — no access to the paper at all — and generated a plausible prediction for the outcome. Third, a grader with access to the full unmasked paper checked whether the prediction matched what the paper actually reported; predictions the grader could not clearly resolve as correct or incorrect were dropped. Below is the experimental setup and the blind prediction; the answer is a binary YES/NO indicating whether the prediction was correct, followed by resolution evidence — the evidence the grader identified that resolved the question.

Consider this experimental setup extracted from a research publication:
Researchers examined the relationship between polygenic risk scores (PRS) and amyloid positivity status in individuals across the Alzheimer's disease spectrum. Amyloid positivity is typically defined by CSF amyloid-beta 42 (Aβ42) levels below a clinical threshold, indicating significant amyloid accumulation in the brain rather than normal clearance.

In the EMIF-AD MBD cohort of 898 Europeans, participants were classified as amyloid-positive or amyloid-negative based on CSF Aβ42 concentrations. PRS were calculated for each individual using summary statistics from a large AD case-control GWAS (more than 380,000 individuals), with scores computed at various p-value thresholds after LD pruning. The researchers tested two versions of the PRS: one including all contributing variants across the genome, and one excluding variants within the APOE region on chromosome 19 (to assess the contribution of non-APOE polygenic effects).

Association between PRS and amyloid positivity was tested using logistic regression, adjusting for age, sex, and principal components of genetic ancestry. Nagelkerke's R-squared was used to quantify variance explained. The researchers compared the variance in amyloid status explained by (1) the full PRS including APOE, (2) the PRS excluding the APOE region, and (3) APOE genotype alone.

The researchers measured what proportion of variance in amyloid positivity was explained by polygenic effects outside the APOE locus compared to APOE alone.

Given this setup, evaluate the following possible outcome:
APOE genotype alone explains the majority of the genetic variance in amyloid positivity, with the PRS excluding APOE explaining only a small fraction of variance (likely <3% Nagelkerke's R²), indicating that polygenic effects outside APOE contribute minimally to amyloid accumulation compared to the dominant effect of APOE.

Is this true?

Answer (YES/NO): YES